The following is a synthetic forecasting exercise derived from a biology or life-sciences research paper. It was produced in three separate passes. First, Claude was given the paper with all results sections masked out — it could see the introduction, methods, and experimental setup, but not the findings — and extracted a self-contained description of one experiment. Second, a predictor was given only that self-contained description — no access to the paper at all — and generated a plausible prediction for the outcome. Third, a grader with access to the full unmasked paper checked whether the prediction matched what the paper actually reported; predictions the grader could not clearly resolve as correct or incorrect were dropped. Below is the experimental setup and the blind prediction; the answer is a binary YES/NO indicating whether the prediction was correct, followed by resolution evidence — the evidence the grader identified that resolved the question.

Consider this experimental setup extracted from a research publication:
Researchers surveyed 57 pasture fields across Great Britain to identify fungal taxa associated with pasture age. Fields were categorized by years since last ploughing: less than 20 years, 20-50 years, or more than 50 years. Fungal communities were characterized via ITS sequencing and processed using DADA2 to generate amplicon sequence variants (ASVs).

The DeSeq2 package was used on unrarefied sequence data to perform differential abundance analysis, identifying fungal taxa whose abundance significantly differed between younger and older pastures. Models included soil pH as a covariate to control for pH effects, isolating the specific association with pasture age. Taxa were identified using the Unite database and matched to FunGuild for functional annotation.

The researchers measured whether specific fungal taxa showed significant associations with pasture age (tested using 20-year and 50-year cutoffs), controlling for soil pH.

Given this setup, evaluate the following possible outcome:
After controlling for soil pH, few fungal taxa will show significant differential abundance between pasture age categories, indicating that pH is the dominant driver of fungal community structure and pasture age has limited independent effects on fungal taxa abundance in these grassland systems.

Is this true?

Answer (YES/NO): NO